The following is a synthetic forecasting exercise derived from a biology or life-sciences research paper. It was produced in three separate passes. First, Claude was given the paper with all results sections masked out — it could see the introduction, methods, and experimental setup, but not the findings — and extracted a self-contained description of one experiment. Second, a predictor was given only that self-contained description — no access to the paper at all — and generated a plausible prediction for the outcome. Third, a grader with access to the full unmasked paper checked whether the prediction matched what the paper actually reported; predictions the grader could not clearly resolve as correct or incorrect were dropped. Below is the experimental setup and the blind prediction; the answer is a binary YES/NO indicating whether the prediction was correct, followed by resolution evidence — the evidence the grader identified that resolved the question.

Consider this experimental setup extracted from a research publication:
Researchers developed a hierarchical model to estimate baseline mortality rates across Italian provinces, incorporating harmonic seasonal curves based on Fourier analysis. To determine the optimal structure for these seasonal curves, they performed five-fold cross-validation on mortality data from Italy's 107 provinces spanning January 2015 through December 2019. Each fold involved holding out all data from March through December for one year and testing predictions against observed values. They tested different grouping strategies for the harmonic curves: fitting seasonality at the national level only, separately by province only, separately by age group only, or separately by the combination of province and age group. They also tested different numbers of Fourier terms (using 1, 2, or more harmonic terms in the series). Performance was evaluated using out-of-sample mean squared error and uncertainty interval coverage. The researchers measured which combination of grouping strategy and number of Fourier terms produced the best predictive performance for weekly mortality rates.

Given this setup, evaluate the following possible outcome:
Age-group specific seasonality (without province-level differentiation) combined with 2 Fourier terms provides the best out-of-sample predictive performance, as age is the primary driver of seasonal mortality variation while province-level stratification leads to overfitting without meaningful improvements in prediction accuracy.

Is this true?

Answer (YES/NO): NO